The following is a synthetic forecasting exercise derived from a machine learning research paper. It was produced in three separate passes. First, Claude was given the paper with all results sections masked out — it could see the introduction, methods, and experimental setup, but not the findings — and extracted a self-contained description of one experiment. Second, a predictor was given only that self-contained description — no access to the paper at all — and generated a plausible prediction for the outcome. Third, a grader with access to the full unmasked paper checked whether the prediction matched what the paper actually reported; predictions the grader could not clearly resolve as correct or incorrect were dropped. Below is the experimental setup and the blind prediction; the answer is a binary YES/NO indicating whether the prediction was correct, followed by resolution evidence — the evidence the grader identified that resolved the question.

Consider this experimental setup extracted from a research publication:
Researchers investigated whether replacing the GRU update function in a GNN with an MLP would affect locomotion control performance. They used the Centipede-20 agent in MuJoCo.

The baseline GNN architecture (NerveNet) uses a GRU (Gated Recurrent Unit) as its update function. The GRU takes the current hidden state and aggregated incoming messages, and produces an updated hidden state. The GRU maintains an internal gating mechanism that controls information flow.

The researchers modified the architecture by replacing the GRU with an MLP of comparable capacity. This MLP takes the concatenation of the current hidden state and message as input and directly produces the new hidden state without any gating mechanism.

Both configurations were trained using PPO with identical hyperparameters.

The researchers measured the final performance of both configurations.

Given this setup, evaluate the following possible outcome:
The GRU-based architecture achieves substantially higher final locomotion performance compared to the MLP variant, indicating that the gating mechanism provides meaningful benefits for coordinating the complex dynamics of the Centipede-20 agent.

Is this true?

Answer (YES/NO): YES